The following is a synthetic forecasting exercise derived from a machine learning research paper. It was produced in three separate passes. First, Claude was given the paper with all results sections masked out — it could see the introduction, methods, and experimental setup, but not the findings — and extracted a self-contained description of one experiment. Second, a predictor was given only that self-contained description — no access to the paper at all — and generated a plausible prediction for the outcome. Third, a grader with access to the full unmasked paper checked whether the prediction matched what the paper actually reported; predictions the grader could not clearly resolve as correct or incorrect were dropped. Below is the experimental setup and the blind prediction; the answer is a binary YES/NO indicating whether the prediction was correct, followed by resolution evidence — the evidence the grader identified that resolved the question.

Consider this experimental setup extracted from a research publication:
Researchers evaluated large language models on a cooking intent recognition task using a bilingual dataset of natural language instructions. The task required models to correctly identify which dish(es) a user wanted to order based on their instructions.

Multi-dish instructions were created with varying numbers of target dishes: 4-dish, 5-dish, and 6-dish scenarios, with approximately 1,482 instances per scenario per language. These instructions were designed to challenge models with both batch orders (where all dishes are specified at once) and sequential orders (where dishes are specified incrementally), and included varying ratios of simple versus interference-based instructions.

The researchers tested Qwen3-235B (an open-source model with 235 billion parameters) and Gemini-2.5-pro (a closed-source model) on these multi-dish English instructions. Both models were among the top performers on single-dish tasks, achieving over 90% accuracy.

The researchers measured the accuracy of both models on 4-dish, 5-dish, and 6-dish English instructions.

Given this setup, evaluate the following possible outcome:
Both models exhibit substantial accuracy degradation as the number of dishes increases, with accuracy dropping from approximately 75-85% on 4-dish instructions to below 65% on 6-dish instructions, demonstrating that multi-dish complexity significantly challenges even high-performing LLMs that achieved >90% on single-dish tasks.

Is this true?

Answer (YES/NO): NO